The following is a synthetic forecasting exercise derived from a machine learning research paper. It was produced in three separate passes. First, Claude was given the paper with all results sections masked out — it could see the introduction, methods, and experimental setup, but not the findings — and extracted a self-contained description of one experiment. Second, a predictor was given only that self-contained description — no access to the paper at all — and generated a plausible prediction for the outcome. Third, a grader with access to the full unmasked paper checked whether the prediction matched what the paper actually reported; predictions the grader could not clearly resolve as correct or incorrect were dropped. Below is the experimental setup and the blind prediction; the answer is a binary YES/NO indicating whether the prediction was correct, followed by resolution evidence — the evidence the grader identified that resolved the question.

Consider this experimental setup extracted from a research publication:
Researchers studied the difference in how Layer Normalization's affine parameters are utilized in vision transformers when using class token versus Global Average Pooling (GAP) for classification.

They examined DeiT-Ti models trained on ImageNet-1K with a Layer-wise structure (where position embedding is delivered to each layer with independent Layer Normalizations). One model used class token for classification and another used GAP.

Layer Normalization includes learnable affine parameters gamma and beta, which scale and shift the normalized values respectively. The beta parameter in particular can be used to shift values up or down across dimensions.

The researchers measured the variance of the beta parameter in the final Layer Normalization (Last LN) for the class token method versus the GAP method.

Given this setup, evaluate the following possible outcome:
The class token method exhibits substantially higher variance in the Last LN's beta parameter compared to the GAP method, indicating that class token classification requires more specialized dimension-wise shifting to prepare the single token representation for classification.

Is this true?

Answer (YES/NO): NO